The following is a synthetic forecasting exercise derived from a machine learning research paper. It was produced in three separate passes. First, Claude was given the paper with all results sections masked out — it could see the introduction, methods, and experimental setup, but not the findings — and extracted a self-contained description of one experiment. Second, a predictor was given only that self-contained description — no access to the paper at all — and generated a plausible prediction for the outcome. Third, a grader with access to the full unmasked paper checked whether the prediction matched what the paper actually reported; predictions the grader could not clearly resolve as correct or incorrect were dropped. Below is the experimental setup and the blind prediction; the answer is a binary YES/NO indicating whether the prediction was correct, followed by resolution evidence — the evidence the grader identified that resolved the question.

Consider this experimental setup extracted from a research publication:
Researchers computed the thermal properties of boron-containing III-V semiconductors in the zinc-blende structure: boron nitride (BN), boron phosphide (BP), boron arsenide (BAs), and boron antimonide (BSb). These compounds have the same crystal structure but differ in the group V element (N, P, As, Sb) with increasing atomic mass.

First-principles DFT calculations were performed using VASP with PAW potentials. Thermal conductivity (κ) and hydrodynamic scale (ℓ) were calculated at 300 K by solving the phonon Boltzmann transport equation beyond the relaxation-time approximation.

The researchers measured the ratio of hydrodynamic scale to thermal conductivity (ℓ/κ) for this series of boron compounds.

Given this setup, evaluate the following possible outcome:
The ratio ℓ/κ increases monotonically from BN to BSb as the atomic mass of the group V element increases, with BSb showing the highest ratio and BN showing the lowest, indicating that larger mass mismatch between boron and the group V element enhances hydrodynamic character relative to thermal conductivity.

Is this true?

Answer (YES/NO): YES